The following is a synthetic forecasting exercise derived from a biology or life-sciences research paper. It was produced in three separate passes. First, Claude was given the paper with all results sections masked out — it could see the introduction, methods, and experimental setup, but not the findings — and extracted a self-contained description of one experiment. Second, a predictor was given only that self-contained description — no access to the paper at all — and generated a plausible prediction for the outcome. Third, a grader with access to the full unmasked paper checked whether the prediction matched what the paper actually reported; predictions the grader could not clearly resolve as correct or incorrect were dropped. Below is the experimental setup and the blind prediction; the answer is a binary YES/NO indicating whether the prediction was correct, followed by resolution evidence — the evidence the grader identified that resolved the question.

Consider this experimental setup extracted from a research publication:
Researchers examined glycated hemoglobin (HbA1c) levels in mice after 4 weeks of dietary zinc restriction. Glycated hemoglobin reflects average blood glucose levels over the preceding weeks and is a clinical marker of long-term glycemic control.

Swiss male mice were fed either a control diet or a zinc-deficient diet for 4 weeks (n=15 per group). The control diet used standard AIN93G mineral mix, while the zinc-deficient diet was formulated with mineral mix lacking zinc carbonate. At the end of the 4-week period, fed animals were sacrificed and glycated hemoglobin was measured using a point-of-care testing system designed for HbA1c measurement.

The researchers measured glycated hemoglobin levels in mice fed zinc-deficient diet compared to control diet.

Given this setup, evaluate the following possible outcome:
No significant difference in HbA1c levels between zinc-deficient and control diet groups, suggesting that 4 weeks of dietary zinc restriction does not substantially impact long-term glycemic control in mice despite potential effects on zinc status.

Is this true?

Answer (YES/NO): NO